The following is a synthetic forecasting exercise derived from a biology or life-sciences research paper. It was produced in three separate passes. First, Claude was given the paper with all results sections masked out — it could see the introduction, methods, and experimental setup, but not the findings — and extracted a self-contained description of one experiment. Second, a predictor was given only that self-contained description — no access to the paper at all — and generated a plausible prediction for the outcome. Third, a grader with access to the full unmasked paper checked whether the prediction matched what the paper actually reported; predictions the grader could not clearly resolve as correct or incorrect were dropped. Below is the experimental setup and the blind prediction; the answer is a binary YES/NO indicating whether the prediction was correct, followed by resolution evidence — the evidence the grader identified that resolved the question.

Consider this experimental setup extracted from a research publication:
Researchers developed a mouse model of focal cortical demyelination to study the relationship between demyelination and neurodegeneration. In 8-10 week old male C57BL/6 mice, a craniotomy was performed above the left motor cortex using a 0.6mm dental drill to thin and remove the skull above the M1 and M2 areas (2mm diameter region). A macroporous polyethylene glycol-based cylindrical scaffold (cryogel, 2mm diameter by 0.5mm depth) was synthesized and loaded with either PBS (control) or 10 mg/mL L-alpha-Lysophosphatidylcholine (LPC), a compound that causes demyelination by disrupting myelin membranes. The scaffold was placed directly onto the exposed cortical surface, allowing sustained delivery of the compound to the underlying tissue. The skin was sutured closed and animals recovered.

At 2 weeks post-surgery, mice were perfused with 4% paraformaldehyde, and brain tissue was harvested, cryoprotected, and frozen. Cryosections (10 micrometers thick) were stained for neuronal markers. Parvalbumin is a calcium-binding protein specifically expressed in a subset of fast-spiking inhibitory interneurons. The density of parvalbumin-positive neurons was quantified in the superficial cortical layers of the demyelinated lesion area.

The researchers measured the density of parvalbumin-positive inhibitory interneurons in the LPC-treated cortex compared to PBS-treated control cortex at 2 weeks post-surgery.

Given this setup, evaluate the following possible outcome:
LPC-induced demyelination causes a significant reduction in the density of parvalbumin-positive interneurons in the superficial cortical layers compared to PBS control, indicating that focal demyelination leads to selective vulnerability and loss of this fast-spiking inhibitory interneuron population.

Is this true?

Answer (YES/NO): YES